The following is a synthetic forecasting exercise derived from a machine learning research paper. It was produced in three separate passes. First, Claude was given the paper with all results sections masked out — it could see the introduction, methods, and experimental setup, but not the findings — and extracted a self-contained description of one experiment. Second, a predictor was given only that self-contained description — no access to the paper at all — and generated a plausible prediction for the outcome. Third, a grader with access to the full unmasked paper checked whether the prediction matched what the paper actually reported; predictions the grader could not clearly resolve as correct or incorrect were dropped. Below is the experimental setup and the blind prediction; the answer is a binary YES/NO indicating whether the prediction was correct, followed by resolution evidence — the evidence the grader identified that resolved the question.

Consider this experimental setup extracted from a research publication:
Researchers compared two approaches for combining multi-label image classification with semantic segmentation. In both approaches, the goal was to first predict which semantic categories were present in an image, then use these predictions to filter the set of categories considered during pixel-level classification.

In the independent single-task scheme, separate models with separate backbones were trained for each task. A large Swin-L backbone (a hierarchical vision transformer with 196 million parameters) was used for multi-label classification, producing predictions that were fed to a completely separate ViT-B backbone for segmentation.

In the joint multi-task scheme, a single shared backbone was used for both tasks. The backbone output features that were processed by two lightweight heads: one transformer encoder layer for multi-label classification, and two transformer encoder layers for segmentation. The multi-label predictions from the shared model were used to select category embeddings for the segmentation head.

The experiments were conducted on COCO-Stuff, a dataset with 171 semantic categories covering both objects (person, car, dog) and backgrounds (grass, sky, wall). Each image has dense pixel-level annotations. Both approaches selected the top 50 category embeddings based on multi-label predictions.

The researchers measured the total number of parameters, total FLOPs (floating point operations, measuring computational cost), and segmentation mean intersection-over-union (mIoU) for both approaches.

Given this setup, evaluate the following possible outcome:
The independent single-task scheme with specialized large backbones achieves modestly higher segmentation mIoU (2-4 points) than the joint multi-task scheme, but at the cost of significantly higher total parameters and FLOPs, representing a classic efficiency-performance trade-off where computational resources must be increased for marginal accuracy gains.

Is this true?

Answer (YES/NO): NO